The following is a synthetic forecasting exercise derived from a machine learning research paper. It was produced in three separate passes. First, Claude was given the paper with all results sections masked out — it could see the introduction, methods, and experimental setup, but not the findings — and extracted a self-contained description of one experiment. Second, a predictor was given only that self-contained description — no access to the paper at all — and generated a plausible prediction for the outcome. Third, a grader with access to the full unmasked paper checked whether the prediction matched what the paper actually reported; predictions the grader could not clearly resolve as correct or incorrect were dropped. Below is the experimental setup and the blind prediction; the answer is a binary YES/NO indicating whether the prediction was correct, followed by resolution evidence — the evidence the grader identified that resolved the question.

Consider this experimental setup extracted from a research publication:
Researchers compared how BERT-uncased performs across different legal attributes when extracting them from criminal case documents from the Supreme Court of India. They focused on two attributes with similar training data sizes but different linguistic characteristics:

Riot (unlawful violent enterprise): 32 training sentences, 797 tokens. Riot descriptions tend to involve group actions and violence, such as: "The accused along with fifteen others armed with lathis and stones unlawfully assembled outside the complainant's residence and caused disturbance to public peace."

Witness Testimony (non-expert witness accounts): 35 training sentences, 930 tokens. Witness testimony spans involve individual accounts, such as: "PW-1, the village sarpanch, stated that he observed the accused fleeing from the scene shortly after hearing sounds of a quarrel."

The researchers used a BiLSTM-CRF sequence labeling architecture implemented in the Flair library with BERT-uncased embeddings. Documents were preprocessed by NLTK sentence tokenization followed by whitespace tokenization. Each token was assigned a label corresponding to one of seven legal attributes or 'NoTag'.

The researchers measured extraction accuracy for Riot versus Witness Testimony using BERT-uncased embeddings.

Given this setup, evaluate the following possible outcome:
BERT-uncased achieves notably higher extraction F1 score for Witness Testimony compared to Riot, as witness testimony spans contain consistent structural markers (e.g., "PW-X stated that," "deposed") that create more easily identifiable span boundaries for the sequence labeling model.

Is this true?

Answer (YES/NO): NO